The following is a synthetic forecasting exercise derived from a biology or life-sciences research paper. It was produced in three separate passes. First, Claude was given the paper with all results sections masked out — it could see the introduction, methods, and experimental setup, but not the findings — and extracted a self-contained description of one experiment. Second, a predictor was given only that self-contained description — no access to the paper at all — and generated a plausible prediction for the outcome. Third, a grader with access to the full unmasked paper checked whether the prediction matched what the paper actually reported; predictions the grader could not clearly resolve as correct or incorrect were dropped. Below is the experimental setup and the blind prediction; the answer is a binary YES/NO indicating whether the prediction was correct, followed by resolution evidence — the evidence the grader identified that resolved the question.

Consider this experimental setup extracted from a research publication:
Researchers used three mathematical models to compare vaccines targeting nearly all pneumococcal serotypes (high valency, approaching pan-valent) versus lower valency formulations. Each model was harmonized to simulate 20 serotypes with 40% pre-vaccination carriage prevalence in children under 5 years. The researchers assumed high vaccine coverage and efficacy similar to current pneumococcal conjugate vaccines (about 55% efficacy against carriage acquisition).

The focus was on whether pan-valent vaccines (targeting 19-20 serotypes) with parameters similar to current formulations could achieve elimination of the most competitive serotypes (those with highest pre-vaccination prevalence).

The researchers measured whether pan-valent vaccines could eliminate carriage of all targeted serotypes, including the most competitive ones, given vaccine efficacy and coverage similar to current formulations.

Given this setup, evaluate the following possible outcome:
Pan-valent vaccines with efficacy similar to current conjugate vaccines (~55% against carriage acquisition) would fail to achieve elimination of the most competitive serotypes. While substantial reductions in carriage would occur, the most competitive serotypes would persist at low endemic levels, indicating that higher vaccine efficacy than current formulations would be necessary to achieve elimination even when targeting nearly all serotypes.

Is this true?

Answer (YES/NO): YES